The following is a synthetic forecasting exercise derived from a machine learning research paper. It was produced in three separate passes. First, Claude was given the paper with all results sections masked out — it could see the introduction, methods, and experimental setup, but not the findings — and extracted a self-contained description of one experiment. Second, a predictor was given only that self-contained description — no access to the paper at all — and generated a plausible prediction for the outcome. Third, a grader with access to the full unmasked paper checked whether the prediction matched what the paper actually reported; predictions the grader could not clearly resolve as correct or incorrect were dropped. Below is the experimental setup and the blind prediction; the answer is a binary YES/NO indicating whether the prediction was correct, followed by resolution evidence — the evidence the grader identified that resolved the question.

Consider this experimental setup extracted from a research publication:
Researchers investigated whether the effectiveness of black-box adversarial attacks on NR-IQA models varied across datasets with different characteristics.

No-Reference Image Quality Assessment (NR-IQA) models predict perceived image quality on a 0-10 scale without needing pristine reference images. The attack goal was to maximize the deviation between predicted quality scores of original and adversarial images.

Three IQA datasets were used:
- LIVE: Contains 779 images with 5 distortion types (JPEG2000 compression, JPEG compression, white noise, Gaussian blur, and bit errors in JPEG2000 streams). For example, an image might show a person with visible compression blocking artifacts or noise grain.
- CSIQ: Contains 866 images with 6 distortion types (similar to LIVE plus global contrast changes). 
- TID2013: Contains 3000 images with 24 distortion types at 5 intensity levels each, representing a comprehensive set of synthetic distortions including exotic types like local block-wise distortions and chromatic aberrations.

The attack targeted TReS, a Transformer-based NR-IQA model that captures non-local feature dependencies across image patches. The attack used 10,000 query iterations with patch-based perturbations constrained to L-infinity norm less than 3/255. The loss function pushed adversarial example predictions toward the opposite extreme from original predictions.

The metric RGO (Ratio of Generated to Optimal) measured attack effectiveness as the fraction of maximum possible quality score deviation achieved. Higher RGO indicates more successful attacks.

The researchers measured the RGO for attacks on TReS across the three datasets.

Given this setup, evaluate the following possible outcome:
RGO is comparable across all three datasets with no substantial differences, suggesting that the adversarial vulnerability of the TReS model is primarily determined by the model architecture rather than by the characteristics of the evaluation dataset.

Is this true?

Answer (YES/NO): NO